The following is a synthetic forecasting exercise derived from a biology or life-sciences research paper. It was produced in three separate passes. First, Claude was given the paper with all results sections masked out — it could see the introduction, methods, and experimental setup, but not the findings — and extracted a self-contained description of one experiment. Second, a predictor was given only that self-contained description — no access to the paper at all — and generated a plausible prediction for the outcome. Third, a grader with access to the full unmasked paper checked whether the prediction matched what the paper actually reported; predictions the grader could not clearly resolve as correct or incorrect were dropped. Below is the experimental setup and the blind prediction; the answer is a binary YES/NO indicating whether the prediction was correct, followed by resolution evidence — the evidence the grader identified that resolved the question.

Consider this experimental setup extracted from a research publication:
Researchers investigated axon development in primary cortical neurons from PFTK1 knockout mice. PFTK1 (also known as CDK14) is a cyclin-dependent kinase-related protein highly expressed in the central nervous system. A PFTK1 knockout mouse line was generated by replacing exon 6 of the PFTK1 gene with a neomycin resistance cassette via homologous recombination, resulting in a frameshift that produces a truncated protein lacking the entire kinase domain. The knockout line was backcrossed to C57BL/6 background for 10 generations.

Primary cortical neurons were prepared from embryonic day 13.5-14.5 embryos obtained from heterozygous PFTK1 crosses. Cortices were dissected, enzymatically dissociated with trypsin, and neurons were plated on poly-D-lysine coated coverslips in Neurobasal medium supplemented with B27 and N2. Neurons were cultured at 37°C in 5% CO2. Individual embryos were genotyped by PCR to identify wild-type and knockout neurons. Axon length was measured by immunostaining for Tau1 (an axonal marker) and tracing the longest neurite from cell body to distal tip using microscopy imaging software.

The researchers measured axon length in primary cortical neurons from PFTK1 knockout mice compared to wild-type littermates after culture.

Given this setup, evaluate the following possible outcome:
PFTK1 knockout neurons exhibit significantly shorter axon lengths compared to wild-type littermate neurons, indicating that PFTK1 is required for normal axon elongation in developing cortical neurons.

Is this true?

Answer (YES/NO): NO